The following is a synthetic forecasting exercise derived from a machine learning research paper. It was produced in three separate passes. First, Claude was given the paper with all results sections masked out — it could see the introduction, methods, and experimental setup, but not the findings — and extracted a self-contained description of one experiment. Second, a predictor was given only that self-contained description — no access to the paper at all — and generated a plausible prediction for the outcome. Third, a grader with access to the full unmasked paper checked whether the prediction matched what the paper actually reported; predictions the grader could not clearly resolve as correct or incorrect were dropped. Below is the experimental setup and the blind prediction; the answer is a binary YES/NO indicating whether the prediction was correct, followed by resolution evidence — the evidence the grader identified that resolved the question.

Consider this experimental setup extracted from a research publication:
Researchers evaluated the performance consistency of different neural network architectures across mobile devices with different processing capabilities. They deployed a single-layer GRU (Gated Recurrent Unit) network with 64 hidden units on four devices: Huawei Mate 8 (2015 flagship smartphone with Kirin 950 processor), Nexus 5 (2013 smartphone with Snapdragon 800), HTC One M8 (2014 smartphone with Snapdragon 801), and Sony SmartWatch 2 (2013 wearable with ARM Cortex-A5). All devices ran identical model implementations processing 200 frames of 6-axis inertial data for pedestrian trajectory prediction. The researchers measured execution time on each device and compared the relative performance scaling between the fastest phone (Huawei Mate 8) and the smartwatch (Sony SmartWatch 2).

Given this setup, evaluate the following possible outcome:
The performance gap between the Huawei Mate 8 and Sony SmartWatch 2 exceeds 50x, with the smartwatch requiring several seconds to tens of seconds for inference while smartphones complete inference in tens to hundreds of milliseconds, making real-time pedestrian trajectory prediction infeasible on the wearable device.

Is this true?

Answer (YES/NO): NO